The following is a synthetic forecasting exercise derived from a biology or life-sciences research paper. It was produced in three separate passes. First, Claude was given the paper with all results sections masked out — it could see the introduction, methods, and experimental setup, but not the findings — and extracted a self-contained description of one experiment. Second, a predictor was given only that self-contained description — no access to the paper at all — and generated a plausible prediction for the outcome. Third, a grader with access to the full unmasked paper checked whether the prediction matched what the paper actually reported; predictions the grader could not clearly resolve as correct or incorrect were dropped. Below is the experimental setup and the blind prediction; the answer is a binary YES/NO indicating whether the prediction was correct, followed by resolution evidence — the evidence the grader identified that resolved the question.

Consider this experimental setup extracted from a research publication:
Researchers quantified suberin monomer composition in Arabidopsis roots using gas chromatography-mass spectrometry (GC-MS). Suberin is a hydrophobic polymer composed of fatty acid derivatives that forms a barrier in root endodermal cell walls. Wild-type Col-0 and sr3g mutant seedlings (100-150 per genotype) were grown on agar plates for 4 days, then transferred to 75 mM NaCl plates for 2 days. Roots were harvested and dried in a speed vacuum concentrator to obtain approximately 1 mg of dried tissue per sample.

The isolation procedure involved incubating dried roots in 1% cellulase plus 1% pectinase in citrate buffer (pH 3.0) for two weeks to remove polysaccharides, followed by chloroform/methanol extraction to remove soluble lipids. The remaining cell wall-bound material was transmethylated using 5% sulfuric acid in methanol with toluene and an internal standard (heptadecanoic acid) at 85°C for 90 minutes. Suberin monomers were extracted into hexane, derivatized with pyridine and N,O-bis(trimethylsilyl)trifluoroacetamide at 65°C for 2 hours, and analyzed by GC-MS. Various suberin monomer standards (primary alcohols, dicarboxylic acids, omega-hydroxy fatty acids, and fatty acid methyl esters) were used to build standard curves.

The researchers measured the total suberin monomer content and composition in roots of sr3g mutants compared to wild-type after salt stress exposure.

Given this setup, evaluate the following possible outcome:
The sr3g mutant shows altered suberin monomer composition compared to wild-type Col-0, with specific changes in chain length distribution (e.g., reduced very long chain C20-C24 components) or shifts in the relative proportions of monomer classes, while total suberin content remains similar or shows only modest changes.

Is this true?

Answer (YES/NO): NO